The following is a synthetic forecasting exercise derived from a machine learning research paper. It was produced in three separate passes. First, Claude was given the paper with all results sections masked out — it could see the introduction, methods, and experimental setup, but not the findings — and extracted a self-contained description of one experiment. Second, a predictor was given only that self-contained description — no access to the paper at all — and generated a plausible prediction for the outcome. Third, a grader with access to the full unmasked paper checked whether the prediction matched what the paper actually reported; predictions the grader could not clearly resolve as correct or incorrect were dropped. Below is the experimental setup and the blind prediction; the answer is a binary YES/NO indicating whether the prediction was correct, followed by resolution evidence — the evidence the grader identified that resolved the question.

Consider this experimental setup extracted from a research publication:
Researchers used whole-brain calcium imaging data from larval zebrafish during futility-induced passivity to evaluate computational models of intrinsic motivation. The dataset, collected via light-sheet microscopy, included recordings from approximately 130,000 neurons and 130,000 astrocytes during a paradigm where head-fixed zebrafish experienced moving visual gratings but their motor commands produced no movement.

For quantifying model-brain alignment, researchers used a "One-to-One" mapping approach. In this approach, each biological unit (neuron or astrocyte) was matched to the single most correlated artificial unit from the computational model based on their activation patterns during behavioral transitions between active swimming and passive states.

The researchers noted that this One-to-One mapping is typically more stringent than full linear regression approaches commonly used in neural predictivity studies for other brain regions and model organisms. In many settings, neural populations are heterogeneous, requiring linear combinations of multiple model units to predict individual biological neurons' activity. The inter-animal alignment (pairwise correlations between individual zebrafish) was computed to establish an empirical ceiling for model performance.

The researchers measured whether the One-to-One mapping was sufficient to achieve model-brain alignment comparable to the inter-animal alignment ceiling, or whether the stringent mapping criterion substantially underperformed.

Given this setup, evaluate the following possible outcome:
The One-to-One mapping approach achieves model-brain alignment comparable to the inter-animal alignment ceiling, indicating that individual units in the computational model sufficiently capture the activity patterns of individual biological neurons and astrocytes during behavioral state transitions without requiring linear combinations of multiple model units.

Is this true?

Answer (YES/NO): YES